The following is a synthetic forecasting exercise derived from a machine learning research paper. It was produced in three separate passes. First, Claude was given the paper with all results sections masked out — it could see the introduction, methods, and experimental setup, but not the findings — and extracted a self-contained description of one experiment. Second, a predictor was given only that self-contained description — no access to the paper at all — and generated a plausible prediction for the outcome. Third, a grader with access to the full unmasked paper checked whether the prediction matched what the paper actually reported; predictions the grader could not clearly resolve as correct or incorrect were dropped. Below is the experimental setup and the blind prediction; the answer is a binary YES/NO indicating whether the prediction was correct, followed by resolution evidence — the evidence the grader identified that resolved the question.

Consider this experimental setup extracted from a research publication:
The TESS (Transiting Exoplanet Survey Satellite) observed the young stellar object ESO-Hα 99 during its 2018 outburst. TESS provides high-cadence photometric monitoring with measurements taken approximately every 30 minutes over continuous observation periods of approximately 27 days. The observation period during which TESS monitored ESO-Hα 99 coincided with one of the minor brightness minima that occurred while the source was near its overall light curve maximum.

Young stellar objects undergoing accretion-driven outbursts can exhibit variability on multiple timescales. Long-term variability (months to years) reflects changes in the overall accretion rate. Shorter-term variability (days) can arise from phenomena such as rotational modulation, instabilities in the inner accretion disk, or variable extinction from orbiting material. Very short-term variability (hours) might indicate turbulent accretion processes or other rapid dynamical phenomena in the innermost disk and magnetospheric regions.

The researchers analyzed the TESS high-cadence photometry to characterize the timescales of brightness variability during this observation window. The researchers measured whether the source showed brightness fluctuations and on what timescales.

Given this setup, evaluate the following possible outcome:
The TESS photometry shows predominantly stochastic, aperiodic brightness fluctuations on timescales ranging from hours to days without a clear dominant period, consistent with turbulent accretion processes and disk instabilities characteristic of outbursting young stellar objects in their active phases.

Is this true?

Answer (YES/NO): YES